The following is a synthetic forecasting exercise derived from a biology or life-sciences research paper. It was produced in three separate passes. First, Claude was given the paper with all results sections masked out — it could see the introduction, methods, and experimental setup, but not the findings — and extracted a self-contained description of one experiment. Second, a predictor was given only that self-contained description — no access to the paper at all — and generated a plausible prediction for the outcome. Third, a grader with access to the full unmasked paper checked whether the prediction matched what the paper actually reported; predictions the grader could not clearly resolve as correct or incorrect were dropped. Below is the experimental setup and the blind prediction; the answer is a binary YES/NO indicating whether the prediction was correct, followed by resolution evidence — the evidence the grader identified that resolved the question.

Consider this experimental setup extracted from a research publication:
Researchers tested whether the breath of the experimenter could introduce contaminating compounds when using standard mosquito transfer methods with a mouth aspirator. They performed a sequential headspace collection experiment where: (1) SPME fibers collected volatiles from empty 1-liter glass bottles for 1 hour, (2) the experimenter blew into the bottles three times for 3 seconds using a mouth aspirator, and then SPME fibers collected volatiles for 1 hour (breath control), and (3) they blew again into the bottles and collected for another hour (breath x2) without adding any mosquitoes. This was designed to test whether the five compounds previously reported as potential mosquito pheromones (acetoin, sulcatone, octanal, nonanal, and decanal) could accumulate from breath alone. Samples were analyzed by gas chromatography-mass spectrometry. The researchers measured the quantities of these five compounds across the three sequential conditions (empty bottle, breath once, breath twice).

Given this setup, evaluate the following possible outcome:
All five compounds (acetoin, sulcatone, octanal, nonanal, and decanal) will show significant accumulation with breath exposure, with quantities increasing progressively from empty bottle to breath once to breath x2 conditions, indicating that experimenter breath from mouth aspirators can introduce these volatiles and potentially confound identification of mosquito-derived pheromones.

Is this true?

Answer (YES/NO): NO